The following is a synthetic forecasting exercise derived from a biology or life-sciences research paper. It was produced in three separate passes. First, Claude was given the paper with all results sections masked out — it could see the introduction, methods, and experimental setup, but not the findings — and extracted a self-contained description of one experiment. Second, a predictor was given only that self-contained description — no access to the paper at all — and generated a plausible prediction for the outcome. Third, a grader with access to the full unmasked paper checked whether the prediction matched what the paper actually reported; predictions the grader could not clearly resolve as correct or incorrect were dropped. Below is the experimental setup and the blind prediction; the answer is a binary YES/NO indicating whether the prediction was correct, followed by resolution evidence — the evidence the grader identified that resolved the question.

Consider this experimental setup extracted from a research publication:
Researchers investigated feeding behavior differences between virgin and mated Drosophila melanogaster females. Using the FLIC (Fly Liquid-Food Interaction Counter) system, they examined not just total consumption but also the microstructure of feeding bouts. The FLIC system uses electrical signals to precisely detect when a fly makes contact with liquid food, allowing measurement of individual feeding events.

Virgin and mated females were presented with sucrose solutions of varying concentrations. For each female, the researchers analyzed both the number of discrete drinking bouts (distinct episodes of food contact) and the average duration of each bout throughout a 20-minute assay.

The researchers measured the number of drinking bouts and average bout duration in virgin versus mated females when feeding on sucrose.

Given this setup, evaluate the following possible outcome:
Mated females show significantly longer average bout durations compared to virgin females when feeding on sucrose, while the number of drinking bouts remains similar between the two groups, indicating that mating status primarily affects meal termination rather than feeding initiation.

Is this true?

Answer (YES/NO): YES